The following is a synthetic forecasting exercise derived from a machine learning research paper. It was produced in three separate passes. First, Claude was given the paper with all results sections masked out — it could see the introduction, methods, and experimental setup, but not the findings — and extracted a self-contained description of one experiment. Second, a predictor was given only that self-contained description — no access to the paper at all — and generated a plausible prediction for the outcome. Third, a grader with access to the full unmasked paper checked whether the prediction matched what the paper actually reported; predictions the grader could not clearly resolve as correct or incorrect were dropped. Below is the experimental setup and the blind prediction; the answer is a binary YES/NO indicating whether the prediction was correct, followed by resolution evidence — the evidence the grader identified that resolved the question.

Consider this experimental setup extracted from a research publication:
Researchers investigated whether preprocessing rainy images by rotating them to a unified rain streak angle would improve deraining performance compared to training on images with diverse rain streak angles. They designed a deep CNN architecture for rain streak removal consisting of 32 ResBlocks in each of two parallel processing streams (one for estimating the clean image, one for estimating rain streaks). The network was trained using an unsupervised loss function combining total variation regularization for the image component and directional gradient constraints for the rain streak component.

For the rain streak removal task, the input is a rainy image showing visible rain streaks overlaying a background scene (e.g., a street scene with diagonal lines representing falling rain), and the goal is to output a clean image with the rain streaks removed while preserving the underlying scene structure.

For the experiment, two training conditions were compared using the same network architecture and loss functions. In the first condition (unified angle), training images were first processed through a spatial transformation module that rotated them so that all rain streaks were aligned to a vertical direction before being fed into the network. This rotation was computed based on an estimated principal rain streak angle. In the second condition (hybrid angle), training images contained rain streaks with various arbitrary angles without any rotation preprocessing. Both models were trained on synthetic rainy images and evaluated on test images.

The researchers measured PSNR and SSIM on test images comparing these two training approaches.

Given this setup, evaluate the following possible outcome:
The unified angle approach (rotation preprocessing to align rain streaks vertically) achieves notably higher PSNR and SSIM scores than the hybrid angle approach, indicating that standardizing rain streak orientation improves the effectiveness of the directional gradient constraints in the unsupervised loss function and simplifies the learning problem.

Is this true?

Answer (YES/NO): YES